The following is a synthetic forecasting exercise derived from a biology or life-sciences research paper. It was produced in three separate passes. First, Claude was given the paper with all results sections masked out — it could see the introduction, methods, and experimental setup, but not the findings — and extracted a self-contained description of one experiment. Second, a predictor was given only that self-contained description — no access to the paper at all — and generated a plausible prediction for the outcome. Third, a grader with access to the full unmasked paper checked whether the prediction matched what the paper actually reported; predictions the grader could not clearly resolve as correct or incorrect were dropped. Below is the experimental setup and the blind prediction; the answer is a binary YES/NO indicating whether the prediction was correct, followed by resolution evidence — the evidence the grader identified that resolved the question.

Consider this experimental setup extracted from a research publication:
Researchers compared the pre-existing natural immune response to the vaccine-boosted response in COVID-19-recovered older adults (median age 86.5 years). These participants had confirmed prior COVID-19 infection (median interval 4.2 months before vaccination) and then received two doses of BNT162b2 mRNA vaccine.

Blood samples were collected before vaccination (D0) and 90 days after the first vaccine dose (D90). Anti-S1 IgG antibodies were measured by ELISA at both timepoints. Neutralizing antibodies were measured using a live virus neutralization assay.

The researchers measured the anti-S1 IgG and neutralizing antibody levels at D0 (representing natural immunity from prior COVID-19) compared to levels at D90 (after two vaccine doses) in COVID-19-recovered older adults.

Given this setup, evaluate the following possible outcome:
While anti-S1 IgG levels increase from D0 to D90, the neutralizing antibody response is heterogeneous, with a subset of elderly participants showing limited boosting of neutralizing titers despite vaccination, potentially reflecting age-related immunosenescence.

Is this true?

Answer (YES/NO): NO